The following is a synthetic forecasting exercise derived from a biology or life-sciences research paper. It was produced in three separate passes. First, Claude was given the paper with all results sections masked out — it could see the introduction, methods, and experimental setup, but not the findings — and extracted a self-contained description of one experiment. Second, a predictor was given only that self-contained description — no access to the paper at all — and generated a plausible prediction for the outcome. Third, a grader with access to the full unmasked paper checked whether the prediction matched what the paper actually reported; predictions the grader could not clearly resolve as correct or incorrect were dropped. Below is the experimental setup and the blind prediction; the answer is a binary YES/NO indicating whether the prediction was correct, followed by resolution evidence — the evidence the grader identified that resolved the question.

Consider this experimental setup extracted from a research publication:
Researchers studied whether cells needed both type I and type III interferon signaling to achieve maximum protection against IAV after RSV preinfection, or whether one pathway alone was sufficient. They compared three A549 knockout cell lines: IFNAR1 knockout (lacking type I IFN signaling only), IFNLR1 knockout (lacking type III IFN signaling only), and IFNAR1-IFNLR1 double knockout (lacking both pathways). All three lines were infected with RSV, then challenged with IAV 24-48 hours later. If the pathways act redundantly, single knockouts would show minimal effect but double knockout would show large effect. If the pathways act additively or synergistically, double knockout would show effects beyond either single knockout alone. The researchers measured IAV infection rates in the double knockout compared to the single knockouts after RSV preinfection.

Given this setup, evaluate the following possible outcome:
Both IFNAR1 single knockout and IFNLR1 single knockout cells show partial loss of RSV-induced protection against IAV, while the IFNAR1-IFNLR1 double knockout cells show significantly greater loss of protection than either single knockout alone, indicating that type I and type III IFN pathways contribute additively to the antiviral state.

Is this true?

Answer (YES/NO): YES